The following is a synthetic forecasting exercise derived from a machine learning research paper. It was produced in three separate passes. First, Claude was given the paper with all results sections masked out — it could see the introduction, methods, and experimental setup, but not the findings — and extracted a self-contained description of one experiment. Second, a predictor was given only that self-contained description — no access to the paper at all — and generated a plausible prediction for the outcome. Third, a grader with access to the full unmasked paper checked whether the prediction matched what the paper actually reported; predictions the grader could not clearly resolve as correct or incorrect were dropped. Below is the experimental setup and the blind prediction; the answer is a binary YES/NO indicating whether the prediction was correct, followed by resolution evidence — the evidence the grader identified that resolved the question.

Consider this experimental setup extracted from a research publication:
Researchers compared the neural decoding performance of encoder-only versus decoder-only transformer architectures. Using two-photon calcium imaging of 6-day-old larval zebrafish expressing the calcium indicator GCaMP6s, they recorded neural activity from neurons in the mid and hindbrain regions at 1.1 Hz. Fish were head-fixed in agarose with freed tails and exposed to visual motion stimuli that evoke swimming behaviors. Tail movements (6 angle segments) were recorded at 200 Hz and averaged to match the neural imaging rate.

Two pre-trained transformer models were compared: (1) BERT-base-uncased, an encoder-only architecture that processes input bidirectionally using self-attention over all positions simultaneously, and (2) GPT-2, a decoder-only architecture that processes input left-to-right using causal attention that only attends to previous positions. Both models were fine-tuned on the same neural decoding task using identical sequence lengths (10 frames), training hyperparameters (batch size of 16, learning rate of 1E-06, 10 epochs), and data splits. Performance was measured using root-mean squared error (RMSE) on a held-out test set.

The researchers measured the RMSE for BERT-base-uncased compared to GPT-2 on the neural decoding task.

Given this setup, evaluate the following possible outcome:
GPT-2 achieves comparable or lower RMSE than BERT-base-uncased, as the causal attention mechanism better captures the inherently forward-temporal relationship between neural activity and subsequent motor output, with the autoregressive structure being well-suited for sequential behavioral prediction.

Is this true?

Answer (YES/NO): NO